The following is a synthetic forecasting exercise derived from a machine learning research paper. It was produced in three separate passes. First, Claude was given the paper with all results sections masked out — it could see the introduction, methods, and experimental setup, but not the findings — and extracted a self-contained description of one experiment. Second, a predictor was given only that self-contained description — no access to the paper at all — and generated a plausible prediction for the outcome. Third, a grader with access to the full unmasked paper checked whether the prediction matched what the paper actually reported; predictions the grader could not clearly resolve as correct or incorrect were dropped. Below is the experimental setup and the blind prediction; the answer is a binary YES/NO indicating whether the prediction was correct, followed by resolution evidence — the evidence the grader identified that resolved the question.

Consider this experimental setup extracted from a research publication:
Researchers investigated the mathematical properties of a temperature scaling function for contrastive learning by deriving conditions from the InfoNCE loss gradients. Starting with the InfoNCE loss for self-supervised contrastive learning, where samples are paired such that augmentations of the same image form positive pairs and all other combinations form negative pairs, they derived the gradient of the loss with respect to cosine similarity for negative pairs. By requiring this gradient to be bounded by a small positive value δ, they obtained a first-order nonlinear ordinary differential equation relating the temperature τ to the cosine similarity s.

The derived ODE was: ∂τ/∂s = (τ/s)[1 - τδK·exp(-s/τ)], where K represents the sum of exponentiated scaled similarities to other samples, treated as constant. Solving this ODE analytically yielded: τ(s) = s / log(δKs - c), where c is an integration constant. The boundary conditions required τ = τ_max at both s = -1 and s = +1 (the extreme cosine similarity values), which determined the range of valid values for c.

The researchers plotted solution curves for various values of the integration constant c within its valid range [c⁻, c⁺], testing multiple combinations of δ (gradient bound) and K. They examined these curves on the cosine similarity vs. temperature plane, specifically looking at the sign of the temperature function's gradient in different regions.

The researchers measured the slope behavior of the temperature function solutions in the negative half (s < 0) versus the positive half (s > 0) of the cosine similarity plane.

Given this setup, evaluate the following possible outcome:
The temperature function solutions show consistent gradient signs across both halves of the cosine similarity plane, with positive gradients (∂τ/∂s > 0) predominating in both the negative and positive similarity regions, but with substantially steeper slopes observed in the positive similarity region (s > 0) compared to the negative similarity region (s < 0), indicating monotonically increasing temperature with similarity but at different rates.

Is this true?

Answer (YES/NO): NO